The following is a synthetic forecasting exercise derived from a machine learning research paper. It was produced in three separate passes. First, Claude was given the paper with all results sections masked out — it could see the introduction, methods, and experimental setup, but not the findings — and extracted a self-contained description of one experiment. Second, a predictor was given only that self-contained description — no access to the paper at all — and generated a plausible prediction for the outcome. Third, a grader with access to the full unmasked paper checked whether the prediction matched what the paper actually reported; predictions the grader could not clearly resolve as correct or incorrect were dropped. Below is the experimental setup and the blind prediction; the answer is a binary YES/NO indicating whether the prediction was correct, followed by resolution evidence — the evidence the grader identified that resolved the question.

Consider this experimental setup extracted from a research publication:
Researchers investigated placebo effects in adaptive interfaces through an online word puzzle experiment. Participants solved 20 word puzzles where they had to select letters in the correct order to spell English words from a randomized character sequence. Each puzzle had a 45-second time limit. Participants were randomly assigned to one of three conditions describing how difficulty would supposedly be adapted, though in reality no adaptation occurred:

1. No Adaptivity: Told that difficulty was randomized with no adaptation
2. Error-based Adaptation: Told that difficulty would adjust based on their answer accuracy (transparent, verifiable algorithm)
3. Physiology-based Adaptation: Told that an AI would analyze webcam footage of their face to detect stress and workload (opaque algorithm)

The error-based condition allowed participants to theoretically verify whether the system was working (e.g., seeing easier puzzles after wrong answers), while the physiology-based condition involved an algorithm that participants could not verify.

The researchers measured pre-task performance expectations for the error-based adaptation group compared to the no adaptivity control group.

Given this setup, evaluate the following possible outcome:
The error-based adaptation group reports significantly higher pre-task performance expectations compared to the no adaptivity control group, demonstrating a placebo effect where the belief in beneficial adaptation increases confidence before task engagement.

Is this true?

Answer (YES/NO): YES